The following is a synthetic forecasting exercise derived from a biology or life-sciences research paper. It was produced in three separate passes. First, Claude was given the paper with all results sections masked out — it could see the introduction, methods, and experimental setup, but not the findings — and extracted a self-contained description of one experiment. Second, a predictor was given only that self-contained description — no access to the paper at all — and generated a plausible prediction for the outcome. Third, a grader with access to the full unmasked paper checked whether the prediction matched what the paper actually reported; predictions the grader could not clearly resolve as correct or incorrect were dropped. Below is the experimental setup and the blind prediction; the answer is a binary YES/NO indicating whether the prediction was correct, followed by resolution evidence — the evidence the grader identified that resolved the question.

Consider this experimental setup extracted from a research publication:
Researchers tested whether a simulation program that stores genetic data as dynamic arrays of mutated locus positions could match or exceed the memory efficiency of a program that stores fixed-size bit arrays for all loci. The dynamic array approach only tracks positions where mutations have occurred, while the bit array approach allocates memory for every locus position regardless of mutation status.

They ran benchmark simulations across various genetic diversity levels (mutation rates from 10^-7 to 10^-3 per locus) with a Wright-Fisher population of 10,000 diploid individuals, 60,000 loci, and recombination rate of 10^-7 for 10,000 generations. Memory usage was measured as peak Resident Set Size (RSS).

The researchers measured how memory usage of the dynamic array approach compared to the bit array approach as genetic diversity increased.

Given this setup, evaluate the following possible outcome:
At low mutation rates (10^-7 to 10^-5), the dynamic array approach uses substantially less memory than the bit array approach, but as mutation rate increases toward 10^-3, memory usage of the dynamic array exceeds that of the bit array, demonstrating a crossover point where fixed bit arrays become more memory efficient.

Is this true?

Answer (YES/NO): YES